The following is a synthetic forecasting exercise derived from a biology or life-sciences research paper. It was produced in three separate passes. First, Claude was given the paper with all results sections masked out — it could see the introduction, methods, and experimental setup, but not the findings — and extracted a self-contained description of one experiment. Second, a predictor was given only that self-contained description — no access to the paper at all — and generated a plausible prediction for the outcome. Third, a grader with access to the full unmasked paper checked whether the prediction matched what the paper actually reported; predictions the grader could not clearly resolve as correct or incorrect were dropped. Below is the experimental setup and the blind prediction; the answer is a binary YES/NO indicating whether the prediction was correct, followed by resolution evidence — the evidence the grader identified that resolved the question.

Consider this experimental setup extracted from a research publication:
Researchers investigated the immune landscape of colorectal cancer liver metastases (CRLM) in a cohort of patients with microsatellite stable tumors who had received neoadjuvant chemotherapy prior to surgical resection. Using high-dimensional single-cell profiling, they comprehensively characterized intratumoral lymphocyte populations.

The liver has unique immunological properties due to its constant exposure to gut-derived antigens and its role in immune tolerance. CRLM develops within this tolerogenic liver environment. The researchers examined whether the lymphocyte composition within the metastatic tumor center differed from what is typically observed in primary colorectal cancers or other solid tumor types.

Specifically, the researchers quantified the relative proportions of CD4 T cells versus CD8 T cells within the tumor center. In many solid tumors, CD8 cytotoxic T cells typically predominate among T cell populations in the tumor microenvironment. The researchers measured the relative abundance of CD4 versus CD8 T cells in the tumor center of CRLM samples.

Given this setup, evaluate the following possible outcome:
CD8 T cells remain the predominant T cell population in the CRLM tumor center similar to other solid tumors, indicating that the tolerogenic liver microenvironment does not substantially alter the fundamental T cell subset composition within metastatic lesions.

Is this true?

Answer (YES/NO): NO